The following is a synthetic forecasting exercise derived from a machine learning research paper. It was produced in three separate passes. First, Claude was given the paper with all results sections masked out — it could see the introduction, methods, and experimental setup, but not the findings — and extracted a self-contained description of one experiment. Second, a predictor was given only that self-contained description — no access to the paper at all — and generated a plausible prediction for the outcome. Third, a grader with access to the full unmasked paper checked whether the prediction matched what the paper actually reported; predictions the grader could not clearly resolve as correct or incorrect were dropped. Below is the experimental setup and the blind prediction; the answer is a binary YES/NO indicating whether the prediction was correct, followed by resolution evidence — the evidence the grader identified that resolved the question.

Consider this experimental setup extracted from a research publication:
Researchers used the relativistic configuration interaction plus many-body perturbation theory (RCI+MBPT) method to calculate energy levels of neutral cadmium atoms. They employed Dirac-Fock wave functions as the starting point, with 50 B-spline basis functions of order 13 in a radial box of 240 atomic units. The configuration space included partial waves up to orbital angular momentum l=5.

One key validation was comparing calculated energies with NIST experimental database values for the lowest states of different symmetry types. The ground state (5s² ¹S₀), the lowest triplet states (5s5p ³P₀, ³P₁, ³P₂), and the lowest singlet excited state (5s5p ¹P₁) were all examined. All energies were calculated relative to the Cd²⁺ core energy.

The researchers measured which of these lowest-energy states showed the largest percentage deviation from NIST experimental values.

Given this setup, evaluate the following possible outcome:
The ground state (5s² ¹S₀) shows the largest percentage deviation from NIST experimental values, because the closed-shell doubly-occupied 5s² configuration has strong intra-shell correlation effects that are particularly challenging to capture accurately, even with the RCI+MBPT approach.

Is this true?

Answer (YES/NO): NO